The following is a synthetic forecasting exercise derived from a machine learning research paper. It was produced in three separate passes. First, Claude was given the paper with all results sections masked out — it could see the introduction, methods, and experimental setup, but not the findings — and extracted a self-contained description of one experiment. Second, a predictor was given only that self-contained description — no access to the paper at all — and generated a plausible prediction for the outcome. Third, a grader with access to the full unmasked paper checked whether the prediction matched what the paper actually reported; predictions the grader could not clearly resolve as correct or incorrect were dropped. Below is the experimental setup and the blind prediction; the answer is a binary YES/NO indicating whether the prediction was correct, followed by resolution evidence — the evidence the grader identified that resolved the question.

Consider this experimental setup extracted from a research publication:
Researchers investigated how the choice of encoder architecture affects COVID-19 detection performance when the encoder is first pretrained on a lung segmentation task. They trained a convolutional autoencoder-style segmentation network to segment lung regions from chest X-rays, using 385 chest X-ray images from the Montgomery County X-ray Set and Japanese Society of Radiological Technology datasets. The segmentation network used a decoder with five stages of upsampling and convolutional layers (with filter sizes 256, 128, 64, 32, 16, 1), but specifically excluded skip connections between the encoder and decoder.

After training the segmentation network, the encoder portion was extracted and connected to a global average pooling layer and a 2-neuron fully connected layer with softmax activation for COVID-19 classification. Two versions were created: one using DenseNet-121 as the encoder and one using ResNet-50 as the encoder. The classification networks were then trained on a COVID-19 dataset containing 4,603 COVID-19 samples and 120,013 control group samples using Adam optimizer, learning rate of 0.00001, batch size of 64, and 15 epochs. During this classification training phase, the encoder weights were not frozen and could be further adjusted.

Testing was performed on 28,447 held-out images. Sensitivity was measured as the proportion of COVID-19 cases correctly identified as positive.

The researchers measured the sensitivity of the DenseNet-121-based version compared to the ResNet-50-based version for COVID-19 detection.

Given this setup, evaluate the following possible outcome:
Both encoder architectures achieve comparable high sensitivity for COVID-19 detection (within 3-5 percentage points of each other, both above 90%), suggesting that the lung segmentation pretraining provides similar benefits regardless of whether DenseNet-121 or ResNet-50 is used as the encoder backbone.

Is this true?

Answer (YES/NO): YES